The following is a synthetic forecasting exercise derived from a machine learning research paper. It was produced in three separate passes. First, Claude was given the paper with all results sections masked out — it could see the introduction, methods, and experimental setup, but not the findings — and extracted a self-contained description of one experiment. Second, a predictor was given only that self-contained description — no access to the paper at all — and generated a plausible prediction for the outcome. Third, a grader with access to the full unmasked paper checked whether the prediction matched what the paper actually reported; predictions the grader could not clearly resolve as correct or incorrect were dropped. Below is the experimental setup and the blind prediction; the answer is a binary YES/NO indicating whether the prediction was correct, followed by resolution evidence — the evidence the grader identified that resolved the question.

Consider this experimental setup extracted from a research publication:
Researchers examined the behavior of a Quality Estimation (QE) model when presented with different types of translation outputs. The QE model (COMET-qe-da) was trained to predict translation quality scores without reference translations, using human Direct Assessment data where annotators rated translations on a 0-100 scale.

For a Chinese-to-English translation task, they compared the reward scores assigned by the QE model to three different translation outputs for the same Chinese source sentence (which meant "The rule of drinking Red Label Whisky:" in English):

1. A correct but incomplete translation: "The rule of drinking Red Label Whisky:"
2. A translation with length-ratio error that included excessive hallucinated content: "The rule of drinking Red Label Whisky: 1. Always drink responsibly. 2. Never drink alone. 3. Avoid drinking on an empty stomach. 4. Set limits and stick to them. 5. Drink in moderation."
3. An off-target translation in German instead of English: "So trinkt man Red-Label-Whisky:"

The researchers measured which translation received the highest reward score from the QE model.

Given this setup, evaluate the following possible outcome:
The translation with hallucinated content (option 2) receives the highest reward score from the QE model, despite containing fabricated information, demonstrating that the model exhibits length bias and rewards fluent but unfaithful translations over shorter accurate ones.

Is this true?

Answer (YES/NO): YES